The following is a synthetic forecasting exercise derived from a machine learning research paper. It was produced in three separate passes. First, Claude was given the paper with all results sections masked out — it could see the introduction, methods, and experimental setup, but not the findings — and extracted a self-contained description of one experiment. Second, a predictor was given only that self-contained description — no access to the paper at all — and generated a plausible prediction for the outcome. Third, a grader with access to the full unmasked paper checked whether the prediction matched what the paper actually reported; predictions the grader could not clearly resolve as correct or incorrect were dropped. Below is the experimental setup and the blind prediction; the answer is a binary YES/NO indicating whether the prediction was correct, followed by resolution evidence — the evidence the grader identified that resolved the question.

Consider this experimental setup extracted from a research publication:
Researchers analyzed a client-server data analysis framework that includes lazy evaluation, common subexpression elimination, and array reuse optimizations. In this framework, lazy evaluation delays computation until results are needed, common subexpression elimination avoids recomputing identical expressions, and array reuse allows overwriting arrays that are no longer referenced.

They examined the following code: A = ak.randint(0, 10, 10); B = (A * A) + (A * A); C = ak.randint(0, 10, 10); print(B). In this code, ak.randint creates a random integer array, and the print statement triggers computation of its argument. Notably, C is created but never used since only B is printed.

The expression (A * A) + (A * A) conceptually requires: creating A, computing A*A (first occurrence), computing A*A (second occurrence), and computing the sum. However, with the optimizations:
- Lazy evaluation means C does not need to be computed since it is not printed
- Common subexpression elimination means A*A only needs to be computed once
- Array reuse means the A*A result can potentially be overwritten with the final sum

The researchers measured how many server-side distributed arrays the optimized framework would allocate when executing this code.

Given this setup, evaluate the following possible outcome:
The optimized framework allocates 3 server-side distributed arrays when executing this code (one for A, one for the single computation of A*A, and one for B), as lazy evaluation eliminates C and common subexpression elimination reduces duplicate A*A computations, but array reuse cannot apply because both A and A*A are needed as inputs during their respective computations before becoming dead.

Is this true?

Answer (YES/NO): NO